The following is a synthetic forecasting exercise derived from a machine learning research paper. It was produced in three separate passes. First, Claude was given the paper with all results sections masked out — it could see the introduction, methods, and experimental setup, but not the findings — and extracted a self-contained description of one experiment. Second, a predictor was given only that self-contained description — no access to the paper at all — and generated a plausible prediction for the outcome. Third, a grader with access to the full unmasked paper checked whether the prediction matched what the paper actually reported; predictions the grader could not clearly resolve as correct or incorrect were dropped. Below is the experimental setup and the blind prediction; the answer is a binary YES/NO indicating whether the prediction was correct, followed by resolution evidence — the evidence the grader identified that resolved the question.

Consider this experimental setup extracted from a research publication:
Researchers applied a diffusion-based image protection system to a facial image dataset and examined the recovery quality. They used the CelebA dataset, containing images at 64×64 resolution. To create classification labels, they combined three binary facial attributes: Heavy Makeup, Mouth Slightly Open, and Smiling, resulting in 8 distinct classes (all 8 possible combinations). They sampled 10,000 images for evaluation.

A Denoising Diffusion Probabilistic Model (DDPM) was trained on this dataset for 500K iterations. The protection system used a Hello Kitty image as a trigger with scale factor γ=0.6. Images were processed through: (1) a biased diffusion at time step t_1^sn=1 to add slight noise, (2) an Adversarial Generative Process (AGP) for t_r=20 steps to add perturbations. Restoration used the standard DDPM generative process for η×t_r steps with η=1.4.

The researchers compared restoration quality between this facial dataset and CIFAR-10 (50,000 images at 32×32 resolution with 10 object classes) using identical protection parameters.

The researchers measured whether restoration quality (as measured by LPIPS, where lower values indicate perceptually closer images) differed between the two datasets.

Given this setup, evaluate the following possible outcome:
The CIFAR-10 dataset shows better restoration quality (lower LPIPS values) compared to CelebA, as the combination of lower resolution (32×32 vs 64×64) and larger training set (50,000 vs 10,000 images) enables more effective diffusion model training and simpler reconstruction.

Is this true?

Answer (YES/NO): YES